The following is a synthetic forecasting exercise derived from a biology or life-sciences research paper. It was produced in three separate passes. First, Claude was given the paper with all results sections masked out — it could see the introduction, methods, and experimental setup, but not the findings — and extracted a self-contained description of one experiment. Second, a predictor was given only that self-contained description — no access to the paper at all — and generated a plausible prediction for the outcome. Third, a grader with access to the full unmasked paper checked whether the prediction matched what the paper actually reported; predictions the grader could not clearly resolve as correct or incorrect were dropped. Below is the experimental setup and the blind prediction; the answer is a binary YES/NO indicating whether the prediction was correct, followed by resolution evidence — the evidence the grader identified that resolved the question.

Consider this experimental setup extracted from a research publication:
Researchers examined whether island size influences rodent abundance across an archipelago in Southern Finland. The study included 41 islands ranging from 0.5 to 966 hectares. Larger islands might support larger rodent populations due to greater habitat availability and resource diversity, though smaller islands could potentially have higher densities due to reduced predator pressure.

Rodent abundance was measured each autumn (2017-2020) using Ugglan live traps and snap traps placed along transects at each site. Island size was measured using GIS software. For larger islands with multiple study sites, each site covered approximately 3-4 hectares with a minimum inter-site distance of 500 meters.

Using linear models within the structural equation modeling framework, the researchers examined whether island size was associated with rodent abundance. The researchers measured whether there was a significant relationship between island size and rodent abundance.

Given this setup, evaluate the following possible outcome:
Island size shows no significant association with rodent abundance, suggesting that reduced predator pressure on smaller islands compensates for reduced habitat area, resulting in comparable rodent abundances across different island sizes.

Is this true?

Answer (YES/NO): NO